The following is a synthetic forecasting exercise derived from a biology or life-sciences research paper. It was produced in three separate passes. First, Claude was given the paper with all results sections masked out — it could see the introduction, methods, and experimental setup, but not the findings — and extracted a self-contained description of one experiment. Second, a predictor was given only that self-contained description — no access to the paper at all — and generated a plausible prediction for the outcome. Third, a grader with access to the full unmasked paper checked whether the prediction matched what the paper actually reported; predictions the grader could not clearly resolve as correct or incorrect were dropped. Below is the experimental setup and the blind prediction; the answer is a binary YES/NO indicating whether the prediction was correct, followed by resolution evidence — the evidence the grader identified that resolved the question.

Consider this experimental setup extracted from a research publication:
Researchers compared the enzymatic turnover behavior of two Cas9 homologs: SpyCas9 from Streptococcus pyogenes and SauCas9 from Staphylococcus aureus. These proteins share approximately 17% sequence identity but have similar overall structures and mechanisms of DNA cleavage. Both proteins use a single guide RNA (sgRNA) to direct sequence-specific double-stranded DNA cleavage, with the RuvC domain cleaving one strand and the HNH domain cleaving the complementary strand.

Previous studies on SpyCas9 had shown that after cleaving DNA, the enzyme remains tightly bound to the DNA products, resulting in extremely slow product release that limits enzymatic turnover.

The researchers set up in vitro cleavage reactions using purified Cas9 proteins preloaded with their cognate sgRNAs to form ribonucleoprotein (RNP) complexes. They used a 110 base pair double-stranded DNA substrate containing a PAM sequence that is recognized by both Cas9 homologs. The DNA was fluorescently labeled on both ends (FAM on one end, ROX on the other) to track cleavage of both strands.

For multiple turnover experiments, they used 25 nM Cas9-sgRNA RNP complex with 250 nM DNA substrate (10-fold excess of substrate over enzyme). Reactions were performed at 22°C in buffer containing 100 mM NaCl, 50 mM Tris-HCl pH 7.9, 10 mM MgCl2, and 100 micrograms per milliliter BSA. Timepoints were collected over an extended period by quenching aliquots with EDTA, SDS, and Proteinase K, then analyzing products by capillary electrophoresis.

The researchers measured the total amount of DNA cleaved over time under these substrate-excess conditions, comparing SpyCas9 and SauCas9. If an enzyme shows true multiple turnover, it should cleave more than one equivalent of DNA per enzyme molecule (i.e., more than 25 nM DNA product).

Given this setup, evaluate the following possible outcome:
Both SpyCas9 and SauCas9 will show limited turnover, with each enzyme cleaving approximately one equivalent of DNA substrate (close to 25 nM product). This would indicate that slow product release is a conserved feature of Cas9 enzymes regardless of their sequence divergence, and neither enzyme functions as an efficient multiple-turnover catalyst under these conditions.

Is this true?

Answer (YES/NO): NO